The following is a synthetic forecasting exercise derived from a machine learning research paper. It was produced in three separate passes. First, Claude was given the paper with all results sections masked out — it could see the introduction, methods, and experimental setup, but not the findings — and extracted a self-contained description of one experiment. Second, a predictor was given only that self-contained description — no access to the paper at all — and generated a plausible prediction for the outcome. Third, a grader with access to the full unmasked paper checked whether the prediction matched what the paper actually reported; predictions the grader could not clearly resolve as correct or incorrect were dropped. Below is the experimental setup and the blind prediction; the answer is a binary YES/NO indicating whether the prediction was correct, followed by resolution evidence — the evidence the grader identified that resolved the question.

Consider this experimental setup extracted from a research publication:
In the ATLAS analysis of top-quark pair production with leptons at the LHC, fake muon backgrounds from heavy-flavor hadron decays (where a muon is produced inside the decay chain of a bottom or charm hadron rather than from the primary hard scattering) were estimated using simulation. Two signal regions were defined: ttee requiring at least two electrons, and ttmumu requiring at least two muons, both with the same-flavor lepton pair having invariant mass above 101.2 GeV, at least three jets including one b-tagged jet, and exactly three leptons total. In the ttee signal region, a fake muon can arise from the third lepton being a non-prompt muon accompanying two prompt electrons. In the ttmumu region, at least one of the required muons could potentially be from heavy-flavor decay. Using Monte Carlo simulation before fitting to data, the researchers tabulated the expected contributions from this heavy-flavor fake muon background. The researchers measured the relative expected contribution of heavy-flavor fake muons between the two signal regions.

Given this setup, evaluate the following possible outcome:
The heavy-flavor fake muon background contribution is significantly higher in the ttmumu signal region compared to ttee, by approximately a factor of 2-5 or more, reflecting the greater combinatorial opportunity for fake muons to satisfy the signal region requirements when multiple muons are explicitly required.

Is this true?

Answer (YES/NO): NO